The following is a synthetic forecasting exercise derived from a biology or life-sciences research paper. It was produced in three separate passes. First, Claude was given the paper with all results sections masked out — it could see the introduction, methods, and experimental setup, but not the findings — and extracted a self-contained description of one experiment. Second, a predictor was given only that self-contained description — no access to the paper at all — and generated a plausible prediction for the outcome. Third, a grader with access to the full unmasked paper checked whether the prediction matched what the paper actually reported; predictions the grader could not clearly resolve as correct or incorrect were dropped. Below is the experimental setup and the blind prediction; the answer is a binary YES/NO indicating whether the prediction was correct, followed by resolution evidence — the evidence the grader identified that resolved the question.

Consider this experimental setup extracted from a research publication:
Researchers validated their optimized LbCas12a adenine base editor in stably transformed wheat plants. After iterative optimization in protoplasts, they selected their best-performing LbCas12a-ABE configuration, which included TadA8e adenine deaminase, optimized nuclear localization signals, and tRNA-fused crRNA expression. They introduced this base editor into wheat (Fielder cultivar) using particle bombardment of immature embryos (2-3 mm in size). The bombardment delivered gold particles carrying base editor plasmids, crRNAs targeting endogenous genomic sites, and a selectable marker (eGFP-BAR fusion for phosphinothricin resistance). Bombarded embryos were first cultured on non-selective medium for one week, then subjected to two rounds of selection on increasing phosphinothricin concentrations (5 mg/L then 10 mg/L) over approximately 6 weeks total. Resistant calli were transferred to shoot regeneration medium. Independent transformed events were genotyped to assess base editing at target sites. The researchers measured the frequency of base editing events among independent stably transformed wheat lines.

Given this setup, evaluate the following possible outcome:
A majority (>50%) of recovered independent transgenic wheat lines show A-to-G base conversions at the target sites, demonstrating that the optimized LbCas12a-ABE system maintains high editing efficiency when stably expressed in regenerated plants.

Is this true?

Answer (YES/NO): NO